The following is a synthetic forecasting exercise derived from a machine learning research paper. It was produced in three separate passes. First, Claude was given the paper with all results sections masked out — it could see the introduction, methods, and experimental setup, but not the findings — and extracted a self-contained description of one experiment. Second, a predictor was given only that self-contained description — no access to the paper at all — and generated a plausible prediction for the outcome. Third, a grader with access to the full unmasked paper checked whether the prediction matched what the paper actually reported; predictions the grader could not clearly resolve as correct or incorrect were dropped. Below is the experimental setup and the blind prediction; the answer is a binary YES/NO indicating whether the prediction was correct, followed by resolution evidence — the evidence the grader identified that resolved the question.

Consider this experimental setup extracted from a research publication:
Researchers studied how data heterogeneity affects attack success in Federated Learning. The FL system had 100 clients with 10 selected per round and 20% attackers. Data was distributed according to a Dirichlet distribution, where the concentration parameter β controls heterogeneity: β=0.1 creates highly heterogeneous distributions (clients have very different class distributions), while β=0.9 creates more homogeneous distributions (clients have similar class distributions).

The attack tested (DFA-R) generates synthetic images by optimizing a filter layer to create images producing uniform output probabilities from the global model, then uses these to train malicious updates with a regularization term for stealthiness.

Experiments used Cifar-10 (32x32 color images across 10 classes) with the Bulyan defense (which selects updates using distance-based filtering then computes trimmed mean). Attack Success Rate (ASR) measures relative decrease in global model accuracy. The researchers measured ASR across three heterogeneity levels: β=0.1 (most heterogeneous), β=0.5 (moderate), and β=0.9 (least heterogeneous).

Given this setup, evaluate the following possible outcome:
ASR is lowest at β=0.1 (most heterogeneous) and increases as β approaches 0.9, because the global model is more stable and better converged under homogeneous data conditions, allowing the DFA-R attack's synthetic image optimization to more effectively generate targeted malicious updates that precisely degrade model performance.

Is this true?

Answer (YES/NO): NO